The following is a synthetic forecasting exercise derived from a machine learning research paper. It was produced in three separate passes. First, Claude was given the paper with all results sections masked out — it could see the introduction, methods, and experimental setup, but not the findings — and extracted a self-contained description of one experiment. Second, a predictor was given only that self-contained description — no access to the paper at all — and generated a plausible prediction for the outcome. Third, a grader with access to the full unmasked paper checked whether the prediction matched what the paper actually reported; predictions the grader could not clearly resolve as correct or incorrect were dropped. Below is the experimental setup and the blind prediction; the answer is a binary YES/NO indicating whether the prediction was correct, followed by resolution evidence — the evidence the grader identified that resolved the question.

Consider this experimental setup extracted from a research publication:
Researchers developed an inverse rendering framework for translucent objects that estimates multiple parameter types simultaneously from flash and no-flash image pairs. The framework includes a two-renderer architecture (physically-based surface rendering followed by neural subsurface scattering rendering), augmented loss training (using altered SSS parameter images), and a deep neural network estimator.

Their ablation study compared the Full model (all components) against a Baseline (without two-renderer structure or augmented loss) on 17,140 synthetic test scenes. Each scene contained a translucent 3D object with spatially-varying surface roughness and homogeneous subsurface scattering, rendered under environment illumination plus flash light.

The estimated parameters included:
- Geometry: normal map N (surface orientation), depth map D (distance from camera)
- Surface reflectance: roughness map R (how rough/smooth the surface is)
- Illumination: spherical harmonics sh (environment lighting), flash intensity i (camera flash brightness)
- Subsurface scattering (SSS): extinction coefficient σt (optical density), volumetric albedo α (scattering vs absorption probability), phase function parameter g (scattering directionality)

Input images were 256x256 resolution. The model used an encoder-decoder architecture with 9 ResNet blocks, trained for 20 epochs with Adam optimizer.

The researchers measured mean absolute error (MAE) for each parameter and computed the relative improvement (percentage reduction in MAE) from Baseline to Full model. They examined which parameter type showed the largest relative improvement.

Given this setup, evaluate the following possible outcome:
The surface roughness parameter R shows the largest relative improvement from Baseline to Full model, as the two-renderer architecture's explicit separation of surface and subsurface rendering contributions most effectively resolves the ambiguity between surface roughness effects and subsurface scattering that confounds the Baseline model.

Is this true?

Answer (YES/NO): NO